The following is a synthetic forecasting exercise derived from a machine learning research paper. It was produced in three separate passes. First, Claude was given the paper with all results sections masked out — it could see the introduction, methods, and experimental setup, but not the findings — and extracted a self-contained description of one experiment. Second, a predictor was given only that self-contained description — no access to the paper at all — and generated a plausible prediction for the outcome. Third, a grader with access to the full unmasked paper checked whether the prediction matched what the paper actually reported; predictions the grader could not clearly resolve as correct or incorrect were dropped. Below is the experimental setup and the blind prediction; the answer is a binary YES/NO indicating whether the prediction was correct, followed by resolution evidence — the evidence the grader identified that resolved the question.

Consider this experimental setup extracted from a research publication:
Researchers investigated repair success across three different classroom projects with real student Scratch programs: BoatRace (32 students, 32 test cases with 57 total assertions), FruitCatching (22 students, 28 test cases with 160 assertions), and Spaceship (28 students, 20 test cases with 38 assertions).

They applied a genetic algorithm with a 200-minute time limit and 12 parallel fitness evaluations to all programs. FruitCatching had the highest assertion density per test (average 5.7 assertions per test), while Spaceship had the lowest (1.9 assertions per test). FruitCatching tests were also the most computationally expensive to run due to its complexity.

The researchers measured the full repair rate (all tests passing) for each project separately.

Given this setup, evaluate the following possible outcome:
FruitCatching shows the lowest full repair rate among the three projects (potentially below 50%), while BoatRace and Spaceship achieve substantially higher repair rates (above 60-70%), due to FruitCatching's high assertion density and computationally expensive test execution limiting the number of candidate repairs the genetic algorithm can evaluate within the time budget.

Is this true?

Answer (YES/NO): NO